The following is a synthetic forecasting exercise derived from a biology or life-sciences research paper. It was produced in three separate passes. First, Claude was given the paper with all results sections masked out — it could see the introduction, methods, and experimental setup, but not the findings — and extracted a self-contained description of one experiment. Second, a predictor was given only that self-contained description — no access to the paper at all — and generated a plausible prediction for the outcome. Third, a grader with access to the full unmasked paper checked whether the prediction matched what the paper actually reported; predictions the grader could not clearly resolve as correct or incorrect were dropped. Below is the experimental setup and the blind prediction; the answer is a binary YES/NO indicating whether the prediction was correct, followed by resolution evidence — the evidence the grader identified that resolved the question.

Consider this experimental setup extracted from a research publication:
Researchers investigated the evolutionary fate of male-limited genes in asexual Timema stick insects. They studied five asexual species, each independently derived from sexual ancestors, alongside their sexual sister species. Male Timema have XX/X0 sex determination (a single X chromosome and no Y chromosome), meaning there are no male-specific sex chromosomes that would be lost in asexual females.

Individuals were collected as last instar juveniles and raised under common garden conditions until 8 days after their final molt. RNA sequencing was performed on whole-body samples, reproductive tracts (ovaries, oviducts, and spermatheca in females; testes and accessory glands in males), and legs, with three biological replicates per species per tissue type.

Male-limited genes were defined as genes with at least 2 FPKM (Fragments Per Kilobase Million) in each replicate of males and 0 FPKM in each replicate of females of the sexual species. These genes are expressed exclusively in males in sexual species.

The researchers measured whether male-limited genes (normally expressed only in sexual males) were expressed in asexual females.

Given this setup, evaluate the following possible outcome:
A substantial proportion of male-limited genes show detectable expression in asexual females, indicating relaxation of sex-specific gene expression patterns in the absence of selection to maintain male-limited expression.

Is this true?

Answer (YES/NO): NO